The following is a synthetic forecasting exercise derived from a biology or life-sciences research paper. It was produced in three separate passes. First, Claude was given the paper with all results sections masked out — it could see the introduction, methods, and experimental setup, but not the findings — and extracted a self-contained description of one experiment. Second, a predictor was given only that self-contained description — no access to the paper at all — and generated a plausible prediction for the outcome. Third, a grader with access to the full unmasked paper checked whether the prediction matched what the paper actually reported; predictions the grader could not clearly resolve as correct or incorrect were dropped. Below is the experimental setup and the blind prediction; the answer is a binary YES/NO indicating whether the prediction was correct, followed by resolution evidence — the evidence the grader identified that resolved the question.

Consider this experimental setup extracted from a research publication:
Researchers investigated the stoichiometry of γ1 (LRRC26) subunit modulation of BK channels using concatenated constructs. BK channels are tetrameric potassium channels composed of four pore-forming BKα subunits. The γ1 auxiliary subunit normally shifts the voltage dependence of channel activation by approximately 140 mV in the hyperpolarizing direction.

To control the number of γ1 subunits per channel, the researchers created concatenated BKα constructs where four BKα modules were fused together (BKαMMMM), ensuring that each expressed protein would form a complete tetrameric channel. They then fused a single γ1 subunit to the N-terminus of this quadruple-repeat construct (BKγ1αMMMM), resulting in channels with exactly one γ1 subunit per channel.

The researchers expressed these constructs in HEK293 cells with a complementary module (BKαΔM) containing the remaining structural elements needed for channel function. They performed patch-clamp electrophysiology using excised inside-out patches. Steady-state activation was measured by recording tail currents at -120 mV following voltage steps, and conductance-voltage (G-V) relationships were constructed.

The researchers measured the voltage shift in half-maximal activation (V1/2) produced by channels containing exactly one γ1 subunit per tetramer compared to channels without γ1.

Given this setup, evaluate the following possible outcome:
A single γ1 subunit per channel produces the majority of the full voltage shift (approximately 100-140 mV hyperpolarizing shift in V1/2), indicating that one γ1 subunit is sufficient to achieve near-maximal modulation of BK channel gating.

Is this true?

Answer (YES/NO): YES